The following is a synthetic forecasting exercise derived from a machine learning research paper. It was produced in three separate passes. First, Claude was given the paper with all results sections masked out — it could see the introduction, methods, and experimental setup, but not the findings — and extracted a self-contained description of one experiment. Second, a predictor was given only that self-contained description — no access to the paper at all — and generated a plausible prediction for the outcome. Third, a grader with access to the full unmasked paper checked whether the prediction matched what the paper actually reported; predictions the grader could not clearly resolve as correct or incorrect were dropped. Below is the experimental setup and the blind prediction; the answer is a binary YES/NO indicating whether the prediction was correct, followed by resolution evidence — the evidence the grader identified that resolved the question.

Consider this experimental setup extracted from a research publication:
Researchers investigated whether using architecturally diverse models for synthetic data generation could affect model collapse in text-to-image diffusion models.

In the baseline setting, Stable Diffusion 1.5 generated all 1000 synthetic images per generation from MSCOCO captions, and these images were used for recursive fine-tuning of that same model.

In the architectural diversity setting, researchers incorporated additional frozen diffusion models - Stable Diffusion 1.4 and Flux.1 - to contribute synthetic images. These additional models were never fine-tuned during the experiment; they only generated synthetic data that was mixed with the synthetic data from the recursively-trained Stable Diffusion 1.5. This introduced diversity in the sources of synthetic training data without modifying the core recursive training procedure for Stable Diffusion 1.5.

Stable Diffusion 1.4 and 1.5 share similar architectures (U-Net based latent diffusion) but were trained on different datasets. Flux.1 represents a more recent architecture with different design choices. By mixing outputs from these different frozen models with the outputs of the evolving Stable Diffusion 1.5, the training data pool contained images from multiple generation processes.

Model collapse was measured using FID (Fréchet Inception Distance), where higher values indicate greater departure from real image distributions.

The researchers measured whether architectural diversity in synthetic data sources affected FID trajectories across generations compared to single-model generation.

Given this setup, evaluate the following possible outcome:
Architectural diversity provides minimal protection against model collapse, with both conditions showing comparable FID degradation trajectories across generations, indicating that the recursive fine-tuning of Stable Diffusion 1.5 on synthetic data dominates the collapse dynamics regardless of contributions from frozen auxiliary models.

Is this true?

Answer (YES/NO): NO